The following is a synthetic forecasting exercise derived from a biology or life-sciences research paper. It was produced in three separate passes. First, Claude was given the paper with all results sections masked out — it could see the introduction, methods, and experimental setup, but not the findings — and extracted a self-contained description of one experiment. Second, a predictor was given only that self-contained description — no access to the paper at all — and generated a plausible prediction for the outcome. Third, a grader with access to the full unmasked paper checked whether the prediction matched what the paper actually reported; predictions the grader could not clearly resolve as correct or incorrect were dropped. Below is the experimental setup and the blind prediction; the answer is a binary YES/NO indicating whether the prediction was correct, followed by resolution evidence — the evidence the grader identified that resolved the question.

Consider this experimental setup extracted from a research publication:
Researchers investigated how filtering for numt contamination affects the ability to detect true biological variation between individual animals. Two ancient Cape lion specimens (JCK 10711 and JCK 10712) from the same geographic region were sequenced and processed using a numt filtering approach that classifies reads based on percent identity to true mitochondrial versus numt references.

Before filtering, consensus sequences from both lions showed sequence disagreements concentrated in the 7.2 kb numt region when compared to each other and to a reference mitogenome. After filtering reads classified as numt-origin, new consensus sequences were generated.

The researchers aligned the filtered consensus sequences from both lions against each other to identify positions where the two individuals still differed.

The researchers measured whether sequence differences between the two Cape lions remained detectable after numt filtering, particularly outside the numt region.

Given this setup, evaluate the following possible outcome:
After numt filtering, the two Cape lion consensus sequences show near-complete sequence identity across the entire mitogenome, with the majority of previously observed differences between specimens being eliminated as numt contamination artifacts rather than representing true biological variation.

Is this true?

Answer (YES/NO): NO